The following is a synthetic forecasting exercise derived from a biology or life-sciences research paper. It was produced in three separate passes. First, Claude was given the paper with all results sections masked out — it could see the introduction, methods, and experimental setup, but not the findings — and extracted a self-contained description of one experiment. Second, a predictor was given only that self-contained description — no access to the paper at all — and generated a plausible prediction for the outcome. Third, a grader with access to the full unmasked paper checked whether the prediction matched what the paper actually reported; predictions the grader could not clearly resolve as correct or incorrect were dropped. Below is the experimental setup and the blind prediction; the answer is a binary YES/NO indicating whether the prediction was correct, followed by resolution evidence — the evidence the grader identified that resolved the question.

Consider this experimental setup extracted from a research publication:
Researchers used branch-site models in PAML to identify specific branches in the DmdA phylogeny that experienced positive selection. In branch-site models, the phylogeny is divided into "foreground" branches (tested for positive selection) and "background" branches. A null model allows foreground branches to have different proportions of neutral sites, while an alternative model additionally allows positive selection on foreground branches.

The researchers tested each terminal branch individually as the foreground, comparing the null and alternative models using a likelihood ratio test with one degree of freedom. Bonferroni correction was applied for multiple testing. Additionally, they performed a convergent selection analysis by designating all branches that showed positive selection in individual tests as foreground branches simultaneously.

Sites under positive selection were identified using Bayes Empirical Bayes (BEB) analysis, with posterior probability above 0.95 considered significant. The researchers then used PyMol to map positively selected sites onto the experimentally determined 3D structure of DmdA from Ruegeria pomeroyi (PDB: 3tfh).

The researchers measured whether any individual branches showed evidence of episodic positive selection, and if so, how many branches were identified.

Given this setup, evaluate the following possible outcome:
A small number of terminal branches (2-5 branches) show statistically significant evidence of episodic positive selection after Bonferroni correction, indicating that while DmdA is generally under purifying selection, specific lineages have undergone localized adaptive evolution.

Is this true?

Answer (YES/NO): YES